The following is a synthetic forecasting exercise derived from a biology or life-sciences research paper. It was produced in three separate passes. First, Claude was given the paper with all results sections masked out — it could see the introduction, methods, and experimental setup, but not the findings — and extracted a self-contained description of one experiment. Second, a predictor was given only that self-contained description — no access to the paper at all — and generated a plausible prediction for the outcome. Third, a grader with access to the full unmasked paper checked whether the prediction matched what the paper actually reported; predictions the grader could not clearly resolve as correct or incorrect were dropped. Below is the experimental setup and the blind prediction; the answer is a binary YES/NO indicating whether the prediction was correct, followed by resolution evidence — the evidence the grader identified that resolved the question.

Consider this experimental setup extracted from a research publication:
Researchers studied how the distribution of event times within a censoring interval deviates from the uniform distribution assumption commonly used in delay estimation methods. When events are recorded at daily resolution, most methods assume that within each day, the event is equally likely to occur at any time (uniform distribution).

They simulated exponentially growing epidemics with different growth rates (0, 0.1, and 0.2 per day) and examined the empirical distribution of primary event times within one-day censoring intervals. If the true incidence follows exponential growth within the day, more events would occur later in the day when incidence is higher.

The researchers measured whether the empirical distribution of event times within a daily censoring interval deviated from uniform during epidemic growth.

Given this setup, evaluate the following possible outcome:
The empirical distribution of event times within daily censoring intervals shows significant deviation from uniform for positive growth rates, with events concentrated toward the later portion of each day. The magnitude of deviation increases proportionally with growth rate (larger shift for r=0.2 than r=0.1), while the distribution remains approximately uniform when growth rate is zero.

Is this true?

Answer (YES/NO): NO